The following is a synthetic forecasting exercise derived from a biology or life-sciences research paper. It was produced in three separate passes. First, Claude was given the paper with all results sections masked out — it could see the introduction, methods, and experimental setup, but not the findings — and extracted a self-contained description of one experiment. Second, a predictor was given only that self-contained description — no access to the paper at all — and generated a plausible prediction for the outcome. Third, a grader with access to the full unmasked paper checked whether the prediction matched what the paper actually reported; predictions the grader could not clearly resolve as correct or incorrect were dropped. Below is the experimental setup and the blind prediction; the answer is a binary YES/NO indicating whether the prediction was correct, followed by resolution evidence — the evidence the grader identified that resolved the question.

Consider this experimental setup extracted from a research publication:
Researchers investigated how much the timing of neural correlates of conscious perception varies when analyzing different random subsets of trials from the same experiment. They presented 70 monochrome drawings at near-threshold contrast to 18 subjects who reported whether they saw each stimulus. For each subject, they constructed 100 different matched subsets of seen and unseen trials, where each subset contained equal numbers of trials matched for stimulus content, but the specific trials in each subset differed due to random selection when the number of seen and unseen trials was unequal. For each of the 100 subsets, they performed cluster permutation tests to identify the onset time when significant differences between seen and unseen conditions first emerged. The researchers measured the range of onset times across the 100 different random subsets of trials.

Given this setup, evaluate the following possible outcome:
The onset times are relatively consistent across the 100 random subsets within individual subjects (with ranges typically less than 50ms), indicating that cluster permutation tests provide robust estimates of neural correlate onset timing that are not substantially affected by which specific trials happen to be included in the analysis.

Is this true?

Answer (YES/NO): NO